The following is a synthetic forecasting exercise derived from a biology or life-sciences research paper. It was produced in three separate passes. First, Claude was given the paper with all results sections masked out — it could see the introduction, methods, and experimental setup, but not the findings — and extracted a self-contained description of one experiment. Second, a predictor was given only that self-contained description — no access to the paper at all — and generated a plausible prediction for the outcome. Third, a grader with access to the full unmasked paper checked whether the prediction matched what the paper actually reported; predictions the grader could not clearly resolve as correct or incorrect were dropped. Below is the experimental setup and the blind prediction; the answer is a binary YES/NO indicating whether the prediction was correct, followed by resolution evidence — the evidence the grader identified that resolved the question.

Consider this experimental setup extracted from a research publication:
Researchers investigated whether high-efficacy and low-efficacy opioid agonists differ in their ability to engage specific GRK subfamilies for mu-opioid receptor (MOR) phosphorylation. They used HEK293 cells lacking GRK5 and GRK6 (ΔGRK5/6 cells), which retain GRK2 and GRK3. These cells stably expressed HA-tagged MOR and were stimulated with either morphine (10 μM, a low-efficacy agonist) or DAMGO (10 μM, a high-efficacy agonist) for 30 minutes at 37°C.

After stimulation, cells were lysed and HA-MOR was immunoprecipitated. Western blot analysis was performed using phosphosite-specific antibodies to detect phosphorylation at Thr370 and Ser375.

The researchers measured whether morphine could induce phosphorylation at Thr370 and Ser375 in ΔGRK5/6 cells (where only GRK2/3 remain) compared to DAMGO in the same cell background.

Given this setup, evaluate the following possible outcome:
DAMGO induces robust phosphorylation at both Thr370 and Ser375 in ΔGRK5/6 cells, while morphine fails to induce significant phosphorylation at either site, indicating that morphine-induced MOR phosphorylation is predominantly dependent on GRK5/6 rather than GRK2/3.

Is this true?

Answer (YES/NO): YES